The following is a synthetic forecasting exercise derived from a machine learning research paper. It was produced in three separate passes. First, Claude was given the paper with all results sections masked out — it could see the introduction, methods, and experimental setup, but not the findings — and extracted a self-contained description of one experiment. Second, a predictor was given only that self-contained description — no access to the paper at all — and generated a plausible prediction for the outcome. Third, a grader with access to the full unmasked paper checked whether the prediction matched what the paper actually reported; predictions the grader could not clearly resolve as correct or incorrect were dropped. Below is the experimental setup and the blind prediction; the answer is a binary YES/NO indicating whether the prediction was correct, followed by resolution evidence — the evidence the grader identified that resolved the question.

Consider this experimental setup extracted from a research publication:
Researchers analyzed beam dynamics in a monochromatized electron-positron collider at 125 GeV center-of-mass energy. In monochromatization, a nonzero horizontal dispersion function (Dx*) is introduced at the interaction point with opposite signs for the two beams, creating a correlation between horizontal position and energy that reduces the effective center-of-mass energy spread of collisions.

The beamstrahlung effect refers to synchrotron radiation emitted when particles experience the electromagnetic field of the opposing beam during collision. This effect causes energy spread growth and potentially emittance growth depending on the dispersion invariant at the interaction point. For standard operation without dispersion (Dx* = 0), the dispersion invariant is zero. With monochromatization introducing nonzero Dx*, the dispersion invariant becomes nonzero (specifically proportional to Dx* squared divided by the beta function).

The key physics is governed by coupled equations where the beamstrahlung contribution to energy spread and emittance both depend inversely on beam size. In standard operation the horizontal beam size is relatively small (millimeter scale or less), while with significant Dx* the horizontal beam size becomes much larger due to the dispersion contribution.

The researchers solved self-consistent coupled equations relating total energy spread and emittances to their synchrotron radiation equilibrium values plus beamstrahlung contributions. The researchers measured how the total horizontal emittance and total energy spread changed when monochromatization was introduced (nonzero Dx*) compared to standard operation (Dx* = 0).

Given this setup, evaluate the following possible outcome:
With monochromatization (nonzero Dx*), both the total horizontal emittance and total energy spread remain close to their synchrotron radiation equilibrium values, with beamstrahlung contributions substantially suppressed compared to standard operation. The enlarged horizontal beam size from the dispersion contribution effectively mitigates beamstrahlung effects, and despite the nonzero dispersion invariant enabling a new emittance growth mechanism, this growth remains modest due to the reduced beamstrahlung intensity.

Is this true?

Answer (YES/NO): NO